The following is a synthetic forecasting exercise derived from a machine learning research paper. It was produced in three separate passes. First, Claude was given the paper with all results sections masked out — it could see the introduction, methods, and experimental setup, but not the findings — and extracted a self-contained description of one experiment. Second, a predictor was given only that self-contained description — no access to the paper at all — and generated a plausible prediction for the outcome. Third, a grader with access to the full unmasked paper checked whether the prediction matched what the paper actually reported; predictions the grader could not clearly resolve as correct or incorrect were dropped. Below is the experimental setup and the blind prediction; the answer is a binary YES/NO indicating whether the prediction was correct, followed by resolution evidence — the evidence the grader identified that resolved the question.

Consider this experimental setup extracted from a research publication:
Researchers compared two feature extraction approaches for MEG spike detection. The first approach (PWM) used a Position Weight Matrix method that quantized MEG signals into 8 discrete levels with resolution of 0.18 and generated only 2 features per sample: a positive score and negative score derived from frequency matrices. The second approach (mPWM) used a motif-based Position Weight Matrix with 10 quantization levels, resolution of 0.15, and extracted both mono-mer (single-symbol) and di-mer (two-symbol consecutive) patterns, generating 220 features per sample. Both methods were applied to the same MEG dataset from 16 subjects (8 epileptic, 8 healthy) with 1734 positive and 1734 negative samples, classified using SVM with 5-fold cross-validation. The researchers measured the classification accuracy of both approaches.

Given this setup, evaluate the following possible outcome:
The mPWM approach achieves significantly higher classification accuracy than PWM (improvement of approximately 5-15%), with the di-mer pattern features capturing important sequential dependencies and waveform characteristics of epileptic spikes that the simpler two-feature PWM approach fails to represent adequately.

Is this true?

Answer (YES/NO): YES